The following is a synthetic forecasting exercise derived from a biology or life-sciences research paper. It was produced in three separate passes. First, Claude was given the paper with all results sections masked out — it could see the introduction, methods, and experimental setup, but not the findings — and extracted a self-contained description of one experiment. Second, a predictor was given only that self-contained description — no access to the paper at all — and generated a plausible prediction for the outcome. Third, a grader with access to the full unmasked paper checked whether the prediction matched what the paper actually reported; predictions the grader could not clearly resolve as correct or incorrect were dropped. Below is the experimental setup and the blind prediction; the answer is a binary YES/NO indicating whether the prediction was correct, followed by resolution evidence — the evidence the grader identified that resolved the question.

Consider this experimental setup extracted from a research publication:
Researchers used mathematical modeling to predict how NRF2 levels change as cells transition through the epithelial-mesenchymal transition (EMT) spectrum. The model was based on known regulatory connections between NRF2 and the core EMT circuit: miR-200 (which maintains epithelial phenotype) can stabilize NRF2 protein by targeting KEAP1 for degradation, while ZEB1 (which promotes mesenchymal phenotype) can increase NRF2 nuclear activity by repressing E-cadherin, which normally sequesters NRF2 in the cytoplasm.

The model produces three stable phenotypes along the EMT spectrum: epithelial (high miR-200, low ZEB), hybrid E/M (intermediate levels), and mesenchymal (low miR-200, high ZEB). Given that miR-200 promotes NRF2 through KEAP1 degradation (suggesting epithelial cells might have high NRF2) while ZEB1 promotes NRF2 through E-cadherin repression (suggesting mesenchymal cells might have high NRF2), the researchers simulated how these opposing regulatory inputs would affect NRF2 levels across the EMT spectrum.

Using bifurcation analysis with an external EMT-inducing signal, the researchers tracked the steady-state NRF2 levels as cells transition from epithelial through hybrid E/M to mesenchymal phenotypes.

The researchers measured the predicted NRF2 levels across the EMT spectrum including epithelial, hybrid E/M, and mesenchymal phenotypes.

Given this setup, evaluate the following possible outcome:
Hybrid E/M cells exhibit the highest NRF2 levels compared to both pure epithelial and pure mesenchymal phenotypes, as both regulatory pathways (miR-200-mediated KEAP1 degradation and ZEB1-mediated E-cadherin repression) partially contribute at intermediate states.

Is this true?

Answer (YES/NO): YES